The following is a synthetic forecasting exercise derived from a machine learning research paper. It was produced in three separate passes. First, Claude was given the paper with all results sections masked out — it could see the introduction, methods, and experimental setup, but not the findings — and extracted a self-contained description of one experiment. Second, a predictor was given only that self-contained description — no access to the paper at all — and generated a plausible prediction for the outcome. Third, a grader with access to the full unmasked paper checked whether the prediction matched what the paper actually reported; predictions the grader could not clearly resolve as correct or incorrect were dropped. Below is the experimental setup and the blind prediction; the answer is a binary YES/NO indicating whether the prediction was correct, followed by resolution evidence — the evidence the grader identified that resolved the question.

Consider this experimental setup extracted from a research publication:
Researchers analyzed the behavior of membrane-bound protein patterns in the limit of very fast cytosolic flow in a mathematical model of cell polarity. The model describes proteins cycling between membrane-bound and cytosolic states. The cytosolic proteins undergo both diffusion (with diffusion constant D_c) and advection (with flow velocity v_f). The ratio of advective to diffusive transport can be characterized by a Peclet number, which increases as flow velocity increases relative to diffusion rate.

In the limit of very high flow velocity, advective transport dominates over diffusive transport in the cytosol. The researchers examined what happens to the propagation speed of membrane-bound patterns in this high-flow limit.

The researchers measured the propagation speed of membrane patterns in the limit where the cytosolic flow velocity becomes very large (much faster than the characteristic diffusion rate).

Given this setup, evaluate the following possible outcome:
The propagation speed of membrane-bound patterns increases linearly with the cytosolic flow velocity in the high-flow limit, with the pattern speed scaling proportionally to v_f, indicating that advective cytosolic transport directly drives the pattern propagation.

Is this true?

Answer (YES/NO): NO